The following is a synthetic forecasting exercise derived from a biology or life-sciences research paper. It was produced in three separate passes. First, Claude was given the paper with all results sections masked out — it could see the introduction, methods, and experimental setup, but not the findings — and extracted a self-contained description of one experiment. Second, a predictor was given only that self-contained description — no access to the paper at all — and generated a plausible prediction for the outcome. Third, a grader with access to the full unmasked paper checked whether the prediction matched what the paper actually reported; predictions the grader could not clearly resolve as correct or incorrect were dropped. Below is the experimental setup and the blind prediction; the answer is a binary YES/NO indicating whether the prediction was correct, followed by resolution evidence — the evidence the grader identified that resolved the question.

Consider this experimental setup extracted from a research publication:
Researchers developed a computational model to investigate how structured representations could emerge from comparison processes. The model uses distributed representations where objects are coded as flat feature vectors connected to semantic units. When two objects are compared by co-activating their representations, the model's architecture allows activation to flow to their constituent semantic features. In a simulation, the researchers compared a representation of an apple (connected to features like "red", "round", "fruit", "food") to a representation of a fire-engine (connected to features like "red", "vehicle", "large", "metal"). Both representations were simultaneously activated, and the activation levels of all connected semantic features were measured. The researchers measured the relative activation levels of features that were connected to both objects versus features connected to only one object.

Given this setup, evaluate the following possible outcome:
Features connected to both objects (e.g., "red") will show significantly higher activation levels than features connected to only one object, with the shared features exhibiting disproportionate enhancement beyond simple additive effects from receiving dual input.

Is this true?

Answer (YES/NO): NO